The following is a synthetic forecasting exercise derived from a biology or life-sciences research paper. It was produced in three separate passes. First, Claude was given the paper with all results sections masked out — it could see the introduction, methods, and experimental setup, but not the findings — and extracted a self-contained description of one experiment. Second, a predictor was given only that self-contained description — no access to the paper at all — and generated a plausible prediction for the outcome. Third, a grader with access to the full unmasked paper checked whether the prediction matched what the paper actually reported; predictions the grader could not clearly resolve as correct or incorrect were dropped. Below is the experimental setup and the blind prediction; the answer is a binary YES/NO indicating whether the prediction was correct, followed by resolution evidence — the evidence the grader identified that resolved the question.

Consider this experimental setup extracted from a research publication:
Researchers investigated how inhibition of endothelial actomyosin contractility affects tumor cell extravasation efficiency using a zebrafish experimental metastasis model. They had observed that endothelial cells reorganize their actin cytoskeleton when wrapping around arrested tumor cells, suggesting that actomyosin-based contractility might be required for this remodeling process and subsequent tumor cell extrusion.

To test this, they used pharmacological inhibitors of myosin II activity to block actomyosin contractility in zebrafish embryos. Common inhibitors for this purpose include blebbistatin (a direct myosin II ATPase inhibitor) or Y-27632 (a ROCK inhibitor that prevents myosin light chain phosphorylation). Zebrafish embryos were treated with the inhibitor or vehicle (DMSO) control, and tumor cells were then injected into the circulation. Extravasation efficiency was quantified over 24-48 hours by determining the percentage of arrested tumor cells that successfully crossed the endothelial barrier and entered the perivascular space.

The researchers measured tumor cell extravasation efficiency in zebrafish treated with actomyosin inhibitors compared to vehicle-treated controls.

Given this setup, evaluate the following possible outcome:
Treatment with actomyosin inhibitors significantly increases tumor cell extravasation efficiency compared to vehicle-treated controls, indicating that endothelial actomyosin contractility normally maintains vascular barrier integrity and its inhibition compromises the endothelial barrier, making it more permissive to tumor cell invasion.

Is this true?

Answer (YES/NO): NO